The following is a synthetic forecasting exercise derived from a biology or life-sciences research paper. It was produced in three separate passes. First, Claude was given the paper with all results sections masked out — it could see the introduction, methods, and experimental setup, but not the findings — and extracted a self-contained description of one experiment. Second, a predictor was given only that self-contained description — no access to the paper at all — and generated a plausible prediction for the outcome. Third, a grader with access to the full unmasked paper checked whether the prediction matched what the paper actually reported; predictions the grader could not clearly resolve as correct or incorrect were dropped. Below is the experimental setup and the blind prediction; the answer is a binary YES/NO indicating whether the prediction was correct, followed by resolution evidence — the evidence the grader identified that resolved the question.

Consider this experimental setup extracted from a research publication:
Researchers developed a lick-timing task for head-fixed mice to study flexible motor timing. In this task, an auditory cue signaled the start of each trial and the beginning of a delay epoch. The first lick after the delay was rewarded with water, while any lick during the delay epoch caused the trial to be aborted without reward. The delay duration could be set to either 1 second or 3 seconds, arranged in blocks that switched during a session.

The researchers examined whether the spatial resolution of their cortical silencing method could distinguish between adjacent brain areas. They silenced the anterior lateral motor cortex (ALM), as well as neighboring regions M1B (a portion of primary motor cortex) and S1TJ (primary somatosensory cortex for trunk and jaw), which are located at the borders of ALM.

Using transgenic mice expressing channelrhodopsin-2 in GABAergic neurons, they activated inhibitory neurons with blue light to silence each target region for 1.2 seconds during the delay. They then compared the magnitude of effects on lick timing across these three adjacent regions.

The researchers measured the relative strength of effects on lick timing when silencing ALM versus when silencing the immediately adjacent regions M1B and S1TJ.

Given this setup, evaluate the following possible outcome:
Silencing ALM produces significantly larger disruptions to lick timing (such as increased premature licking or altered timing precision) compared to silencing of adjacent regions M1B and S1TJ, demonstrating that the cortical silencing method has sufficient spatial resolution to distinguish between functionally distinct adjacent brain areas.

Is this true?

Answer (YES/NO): NO